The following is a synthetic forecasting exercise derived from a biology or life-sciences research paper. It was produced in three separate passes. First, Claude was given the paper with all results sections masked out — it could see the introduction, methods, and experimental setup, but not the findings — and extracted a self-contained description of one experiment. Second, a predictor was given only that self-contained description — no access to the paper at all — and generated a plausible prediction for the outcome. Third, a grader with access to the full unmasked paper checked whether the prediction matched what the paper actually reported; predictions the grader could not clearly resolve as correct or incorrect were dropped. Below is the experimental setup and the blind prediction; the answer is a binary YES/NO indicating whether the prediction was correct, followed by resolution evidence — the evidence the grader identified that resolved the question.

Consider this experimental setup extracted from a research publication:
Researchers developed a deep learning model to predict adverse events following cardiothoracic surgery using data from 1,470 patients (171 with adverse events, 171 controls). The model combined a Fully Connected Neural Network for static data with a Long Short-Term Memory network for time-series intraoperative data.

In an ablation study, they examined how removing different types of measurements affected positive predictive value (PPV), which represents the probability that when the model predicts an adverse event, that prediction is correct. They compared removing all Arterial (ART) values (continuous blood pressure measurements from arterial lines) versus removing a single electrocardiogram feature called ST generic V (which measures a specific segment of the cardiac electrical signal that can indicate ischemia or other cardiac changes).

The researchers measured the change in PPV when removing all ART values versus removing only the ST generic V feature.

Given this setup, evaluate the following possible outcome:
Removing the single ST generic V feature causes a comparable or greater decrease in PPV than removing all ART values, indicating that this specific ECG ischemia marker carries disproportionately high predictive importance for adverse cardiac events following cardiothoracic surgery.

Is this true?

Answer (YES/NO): NO